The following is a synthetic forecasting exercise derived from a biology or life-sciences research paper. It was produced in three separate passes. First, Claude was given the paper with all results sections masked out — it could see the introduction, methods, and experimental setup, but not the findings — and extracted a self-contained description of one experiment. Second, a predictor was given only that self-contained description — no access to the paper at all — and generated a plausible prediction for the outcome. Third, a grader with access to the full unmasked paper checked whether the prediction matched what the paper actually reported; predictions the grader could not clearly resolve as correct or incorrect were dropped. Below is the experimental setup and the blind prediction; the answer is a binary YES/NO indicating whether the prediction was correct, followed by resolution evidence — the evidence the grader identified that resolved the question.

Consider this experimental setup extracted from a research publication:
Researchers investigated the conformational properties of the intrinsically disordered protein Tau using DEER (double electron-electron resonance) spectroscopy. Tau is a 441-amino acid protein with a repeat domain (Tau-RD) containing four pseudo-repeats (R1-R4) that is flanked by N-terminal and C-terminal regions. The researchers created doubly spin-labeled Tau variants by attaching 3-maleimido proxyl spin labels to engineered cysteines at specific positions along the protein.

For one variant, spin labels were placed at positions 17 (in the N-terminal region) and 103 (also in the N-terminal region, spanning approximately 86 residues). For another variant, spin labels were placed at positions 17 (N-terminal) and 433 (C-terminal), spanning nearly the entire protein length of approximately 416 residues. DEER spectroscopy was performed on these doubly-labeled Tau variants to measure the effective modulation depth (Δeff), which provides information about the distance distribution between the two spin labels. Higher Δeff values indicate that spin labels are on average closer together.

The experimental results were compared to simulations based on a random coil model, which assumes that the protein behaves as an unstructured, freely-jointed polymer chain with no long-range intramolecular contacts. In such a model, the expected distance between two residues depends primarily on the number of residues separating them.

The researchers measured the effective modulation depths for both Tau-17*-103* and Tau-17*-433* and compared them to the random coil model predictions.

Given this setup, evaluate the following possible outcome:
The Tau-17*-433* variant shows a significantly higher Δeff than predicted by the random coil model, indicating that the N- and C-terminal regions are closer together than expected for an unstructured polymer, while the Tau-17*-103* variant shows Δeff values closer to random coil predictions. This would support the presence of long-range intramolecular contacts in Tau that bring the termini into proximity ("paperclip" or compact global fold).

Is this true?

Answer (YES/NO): YES